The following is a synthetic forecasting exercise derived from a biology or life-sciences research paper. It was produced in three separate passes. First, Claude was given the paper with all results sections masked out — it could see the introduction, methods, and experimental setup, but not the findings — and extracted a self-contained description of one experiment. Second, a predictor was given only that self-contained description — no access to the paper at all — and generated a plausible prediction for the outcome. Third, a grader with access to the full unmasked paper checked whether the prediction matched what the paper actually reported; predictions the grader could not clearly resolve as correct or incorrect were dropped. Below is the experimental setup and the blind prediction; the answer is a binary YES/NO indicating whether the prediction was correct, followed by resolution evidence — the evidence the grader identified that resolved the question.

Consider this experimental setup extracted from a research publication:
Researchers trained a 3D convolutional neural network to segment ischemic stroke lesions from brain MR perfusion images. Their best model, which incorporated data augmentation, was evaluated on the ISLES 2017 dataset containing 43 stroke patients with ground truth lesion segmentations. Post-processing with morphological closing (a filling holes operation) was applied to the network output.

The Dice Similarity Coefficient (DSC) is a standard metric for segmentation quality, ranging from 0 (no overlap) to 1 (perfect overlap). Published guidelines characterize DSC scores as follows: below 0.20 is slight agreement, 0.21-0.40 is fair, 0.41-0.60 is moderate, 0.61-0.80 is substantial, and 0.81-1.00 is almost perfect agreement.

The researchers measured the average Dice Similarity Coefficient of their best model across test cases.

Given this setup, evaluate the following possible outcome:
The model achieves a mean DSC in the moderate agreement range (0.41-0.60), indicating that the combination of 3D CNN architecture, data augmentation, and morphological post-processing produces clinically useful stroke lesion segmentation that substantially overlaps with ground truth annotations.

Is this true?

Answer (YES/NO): NO